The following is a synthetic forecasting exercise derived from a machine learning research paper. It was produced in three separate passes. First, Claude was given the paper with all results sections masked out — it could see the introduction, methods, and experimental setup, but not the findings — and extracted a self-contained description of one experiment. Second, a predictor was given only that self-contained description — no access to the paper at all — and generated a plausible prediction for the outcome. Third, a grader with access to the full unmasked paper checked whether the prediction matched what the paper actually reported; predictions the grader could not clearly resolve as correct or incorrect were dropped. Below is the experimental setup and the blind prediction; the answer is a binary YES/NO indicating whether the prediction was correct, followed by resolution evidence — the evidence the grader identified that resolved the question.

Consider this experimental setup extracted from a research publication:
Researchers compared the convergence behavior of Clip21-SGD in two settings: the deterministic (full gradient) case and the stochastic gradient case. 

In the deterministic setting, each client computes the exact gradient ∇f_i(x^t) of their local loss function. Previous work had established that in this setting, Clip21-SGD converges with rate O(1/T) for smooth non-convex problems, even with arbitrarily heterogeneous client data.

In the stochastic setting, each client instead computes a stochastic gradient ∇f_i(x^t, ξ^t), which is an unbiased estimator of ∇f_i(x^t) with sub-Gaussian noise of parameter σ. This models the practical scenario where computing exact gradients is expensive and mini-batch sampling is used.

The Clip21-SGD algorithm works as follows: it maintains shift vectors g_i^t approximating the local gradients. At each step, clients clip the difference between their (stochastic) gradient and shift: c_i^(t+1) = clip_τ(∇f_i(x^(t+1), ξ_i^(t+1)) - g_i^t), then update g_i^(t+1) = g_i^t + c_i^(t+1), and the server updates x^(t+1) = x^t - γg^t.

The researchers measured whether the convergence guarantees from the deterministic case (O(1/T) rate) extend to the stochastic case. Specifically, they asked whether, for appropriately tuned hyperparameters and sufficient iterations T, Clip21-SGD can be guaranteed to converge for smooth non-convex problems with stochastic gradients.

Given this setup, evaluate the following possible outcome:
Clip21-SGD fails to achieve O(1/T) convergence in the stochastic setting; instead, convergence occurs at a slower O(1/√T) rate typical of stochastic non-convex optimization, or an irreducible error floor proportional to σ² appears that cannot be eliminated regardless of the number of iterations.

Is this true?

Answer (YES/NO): NO